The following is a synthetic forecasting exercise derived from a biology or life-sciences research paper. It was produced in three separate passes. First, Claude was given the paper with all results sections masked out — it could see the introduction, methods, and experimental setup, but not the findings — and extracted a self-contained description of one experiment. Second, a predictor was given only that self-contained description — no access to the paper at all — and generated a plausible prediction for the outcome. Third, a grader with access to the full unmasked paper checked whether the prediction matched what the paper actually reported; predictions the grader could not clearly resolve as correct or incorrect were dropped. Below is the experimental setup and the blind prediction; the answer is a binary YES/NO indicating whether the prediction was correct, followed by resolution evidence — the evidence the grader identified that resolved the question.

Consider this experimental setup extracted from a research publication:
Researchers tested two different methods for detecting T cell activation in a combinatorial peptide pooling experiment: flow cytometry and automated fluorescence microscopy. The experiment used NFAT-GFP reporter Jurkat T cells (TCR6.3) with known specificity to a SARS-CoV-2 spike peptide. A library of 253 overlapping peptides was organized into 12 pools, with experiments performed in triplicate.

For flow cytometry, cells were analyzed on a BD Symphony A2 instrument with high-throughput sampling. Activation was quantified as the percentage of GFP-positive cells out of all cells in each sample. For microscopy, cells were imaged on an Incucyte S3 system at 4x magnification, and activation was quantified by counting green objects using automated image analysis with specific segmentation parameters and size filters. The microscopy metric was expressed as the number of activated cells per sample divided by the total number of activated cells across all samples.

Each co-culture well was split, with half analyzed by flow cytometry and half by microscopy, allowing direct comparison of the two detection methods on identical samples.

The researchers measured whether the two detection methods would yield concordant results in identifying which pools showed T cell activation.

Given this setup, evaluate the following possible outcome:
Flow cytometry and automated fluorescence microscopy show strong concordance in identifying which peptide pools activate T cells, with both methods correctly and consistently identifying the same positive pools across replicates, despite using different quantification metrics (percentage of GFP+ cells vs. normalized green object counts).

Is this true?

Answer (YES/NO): YES